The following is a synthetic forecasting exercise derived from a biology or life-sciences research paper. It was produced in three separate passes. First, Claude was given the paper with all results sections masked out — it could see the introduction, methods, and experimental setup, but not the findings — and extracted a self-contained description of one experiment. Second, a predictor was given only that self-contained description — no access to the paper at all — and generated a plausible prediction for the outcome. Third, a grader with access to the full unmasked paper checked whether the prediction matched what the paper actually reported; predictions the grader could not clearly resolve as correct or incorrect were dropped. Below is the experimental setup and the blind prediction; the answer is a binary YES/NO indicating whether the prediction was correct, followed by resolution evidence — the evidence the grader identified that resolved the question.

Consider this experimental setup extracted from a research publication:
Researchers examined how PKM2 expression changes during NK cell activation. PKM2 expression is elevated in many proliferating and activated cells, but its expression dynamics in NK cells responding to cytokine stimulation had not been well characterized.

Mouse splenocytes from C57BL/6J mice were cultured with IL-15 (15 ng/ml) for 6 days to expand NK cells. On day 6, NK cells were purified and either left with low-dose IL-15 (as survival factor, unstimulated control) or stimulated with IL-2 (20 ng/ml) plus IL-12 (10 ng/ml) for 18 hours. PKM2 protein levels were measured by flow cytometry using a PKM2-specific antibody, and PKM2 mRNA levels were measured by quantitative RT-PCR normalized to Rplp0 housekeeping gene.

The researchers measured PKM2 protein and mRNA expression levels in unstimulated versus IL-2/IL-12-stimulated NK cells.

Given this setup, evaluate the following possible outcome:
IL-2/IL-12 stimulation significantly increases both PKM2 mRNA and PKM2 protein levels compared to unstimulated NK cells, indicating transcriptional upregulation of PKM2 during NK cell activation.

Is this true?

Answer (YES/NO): YES